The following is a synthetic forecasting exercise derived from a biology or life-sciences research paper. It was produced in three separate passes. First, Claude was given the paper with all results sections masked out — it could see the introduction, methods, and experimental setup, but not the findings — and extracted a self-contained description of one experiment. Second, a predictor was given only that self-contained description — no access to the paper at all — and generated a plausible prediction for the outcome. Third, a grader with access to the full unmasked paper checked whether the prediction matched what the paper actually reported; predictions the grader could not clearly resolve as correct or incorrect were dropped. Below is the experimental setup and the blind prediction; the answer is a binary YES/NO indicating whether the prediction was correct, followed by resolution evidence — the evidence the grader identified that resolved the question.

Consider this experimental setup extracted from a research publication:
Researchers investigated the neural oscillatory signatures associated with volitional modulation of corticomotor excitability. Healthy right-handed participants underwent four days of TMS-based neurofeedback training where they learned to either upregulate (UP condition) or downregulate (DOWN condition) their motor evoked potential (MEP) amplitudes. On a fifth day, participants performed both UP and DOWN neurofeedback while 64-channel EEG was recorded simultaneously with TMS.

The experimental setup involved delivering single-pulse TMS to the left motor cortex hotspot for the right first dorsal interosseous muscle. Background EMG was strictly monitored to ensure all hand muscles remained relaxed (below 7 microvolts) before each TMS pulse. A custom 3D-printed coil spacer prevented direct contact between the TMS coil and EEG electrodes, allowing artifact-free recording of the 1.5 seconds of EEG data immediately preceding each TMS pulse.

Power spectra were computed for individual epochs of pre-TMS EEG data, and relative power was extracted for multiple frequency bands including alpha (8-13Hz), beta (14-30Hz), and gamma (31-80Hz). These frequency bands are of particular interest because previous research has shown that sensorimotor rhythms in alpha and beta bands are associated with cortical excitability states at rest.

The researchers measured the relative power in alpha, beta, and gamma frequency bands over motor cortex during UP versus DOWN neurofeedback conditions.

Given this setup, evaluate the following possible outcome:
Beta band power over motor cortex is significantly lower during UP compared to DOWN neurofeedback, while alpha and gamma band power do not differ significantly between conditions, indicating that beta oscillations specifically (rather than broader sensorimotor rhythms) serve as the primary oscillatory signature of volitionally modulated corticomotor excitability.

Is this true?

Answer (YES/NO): NO